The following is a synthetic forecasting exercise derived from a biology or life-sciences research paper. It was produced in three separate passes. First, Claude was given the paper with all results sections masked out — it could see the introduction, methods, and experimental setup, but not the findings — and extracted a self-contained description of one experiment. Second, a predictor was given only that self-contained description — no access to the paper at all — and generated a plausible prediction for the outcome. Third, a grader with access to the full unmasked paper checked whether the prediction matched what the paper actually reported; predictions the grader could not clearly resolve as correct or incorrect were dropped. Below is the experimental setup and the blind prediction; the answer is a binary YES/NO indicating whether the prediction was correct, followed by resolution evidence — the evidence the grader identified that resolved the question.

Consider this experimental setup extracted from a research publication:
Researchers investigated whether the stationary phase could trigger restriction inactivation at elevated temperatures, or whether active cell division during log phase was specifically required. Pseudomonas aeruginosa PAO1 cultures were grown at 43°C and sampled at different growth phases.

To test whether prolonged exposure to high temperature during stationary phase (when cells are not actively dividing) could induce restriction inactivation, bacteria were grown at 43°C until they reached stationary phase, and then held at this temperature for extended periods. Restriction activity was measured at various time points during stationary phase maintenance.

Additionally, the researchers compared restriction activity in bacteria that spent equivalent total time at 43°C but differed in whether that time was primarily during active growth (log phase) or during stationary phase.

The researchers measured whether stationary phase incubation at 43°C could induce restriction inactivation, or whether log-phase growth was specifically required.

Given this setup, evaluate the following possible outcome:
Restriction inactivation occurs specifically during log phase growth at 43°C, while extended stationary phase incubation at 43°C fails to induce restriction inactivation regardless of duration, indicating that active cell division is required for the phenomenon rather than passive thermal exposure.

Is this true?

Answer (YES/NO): YES